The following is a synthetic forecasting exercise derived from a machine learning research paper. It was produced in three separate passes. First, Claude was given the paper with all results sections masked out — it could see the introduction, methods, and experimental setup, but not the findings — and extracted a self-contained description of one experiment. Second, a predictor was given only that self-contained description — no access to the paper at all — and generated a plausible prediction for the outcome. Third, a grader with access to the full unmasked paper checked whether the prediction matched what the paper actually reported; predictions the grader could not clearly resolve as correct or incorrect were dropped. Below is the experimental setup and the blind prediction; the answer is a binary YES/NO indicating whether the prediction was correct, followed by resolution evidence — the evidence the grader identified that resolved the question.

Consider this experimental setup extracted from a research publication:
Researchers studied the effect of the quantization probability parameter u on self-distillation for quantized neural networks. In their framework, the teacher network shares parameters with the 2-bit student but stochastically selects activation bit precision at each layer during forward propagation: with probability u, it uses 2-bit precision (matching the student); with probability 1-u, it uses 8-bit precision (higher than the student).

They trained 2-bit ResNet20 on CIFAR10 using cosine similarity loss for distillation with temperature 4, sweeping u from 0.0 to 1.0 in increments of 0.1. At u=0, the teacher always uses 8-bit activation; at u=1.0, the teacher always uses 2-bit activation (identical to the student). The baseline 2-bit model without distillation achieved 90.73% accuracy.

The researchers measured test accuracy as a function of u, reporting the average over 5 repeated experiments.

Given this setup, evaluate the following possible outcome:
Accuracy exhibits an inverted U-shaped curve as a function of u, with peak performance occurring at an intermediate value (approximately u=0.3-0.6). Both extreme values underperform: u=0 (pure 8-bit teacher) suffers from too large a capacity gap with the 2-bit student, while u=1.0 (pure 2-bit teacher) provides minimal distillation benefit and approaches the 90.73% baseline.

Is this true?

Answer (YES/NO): NO